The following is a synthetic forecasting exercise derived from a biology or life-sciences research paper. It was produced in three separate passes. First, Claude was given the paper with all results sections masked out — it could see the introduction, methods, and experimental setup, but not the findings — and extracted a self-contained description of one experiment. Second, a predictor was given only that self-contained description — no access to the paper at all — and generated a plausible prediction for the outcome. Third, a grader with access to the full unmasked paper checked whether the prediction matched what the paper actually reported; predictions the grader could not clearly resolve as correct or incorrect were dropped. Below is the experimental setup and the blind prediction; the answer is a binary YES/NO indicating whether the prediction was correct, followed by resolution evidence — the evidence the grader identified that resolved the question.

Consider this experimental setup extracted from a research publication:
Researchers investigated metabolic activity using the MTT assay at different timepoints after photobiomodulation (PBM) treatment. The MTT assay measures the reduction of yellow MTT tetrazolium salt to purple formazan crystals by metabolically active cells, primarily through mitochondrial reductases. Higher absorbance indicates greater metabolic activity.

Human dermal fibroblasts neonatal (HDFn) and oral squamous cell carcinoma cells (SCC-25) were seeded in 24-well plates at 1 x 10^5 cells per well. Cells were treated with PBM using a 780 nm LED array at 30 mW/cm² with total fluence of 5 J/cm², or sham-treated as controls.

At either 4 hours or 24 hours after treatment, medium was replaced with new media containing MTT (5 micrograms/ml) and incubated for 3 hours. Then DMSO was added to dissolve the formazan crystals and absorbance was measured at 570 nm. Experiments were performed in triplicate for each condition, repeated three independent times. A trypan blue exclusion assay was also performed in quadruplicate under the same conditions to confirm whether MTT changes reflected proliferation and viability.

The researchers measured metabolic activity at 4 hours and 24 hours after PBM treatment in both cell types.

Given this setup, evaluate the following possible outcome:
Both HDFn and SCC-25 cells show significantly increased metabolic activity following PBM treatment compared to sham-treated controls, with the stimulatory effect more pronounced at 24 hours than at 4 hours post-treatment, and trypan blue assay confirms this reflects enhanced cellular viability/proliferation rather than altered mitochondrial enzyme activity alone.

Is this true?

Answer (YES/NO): NO